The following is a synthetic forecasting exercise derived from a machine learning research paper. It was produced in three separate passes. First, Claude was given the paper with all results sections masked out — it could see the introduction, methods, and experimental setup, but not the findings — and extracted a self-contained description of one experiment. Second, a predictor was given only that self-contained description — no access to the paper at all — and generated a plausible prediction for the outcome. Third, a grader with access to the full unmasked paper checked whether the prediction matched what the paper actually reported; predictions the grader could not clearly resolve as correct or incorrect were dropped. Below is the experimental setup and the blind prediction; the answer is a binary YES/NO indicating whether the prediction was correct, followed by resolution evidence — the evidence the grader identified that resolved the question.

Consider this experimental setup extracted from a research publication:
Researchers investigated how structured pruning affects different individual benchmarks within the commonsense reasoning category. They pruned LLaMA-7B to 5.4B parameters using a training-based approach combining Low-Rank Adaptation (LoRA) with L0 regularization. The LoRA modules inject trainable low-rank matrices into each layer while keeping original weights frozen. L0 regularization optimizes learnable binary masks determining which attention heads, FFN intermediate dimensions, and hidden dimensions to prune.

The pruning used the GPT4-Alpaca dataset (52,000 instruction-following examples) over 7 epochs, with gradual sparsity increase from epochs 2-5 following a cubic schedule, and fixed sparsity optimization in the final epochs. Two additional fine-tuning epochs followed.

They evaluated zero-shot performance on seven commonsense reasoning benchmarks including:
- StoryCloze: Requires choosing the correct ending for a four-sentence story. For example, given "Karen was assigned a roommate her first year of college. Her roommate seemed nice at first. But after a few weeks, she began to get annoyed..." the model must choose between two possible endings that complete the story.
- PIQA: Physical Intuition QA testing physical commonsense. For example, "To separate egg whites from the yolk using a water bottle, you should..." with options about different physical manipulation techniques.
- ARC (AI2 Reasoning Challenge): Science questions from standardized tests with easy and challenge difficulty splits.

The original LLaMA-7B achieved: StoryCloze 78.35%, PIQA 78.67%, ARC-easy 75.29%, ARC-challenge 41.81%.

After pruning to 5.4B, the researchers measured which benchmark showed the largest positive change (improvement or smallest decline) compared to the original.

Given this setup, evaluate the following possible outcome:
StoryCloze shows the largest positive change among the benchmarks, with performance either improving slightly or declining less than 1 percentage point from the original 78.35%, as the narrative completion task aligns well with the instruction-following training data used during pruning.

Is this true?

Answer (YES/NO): NO